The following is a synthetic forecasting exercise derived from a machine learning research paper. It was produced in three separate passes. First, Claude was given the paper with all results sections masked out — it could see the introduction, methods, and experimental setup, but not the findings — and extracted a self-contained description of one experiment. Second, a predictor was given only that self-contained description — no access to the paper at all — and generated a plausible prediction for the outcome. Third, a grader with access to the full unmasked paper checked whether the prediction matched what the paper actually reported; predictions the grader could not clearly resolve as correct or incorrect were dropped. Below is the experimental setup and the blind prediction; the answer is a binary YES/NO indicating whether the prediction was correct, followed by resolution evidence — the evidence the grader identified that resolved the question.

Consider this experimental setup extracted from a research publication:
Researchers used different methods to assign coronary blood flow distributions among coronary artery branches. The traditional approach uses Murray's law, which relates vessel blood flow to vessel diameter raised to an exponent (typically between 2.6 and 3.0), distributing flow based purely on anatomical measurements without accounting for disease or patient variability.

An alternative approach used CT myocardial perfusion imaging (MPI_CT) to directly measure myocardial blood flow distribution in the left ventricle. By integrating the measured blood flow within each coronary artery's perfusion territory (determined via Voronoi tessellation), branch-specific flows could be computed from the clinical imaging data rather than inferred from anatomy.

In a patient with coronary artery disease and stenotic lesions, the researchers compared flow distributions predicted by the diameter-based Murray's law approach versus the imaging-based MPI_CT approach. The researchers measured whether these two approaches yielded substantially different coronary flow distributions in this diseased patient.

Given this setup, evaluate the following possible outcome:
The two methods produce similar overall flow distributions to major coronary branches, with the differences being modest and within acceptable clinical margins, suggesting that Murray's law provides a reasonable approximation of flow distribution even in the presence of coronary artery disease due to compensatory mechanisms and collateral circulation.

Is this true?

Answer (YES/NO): NO